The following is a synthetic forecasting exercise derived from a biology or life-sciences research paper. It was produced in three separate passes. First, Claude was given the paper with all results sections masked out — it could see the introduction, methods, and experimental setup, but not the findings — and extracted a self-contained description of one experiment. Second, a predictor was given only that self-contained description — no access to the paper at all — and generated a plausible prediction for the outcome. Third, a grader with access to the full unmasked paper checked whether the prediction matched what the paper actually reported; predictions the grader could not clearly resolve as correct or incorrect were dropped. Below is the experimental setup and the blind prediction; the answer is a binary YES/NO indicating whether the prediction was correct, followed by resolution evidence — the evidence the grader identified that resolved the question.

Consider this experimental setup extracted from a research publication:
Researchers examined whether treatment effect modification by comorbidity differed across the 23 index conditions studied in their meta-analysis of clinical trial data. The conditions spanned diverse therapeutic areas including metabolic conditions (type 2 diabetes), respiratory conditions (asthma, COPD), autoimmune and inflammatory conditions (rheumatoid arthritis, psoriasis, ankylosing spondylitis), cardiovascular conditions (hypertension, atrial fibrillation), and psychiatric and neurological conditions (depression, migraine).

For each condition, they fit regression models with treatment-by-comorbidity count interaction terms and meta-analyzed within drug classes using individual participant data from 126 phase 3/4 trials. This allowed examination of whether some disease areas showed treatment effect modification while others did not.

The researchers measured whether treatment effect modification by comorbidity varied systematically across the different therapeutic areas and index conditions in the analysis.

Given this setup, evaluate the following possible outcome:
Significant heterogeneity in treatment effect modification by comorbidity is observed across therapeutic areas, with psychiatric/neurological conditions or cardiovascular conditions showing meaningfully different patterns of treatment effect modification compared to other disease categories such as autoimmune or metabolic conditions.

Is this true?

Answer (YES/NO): NO